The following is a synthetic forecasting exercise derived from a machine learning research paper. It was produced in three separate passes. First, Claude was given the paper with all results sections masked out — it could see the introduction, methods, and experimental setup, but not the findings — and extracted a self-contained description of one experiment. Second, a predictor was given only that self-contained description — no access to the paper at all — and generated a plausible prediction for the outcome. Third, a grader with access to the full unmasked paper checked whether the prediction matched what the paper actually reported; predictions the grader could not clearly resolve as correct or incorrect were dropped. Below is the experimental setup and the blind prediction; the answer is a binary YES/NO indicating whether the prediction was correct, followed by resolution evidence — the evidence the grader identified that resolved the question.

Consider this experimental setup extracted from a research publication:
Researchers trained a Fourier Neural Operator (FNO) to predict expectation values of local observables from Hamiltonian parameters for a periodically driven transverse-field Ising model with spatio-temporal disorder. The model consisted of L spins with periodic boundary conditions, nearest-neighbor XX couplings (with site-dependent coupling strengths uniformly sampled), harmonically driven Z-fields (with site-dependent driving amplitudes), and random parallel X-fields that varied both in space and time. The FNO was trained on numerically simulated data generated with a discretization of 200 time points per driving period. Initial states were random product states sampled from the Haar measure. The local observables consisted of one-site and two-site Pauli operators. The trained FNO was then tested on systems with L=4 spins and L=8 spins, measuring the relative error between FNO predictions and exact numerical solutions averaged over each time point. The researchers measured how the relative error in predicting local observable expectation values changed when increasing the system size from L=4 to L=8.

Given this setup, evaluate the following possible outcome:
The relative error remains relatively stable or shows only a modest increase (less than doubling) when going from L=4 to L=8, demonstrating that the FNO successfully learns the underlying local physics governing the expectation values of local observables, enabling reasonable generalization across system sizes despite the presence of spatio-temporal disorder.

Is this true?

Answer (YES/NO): NO